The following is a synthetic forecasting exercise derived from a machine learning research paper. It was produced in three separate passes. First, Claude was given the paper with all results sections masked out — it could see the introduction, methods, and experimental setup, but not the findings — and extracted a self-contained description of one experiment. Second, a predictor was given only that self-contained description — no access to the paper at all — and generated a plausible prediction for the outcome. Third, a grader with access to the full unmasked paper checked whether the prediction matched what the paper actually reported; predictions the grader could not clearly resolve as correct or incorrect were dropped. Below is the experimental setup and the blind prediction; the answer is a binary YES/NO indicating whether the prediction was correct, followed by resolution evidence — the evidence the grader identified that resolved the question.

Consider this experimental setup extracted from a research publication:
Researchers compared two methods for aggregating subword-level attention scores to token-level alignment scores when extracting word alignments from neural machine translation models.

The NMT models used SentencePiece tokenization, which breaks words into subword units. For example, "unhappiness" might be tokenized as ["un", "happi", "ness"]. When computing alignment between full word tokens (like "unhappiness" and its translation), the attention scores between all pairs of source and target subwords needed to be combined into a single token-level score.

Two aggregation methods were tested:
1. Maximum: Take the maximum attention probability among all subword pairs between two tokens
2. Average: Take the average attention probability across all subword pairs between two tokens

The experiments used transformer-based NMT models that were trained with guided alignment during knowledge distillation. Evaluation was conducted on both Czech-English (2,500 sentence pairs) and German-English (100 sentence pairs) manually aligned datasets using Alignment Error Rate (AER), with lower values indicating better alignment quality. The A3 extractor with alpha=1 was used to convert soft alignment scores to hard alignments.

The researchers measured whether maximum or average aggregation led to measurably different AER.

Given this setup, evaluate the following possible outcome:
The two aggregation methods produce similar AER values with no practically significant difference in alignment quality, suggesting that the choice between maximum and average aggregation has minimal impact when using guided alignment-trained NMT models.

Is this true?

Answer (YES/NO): YES